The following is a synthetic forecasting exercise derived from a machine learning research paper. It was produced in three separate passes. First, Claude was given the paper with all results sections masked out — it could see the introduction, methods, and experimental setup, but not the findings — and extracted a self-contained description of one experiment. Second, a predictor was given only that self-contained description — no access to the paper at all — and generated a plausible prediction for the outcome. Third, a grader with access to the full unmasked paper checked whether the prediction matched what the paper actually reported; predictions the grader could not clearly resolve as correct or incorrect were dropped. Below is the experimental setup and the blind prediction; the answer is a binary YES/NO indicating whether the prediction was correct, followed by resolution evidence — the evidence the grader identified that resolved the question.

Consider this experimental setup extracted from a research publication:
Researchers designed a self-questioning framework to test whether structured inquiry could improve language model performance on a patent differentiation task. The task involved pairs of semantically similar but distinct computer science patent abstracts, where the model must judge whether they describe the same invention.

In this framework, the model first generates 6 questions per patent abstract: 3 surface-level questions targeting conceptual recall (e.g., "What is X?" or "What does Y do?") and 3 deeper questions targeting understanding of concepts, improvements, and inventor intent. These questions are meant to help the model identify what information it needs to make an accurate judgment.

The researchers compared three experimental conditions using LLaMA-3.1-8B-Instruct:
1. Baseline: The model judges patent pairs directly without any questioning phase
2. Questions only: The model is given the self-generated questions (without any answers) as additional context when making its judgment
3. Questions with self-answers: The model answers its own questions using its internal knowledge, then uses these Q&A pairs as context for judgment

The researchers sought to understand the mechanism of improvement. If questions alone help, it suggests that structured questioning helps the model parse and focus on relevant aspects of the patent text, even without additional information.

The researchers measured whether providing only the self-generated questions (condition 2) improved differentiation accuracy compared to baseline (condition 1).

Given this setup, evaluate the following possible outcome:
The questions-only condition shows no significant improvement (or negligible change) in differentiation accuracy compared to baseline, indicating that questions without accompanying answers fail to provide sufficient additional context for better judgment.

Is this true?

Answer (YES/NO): NO